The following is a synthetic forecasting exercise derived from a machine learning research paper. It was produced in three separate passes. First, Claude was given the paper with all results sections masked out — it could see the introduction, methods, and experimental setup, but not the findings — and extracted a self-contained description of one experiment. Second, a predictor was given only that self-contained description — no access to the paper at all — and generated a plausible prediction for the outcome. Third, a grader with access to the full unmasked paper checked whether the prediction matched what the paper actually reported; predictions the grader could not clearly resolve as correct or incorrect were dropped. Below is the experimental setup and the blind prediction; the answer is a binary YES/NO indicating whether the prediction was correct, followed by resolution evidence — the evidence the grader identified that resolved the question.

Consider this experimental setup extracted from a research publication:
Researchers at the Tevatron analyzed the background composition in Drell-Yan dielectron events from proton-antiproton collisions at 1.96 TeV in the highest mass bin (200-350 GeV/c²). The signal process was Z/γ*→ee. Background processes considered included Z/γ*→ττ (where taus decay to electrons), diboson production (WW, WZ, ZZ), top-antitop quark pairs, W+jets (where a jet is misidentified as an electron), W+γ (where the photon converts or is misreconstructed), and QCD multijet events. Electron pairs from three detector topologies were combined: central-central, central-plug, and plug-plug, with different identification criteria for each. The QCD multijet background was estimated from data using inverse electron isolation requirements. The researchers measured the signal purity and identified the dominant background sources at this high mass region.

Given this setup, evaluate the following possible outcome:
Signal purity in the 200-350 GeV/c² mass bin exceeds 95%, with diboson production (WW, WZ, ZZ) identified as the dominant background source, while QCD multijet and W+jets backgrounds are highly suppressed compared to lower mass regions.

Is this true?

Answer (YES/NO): NO